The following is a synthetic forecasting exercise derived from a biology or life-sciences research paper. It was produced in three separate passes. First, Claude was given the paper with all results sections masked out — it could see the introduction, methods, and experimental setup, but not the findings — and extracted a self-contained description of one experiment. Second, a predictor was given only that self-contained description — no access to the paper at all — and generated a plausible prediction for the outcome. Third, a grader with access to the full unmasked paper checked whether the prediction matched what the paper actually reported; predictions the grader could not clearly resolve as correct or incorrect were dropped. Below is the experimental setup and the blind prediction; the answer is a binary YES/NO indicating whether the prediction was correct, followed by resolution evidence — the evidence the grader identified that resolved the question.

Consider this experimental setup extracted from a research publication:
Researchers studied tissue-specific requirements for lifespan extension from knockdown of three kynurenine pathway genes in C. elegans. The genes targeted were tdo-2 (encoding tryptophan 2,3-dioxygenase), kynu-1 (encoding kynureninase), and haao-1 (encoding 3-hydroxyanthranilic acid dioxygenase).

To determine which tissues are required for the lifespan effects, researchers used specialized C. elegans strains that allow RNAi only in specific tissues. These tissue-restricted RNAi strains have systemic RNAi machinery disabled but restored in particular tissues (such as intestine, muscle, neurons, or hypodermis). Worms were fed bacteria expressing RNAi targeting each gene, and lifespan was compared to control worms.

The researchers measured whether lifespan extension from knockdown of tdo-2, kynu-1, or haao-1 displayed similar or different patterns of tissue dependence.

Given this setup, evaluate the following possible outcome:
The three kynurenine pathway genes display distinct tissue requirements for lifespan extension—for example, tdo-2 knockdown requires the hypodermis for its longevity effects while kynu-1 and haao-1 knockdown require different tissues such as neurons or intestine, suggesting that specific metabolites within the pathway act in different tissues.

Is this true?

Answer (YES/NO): NO